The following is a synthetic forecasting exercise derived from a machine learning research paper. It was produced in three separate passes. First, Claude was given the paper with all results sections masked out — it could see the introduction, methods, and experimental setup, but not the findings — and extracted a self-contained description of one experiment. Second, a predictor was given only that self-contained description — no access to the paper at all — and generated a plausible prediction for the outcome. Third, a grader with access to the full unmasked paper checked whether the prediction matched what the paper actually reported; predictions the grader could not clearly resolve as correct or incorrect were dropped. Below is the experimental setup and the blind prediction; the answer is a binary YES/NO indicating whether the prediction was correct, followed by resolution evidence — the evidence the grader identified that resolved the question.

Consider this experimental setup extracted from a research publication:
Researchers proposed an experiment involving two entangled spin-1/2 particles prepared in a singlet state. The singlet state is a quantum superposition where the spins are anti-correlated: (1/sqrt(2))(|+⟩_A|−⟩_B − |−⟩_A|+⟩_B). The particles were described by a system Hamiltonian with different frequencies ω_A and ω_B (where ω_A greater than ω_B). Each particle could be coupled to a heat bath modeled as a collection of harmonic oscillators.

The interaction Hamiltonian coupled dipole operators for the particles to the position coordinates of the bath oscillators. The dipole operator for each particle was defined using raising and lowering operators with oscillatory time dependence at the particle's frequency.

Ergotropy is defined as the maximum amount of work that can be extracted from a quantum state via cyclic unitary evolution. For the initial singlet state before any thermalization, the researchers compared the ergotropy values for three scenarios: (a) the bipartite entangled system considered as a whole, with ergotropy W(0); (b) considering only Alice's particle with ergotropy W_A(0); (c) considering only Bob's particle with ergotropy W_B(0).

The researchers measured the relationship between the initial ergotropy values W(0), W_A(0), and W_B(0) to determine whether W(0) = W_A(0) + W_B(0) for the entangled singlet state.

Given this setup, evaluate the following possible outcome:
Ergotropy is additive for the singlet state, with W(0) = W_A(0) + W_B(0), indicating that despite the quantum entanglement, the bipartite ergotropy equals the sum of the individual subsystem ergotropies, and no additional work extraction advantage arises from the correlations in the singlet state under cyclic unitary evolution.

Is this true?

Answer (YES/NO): NO